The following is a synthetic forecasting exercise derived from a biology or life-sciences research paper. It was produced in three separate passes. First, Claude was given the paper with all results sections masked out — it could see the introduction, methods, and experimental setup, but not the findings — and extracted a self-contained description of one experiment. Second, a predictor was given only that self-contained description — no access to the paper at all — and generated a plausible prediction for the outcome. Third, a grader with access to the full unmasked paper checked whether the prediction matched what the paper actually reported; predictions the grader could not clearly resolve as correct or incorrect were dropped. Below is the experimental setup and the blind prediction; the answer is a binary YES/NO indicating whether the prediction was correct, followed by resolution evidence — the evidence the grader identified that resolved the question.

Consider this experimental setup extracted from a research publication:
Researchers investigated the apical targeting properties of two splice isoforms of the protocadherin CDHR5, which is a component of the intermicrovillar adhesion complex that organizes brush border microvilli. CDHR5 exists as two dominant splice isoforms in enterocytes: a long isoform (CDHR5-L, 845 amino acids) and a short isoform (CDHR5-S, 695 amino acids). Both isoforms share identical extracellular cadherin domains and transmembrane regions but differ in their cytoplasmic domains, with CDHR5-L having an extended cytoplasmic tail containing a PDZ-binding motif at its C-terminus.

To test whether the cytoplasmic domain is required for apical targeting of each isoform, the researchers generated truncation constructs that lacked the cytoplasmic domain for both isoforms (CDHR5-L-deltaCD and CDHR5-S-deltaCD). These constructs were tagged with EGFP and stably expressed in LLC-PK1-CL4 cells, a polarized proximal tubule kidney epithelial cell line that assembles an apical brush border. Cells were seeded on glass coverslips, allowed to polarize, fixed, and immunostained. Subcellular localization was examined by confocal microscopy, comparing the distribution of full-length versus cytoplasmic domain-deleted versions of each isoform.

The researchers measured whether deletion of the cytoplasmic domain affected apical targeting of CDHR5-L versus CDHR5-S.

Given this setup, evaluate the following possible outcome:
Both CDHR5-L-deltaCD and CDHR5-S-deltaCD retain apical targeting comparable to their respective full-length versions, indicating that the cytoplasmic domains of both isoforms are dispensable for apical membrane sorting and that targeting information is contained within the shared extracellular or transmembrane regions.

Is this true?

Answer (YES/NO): NO